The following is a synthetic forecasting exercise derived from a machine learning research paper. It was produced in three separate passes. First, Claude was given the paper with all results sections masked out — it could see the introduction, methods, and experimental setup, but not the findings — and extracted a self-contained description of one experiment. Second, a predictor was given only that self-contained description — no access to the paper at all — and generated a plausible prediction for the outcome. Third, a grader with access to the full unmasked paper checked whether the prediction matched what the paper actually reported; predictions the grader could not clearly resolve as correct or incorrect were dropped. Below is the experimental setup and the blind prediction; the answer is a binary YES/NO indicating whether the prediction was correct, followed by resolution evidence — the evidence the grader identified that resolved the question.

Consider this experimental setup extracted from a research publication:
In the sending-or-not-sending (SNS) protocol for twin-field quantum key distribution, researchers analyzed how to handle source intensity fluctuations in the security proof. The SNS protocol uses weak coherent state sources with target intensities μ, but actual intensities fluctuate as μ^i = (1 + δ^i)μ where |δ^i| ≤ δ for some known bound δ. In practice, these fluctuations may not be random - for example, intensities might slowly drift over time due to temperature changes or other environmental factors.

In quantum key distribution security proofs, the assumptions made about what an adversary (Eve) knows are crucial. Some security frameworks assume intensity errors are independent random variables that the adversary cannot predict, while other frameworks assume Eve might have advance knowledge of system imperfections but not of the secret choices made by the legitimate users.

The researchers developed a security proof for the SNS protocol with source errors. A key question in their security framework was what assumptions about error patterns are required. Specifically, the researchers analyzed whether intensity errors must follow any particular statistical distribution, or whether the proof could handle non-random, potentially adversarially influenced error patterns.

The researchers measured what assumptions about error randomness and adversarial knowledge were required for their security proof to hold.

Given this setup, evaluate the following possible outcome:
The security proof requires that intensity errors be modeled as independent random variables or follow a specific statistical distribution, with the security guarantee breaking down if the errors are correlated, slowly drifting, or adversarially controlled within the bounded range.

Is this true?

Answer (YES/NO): NO